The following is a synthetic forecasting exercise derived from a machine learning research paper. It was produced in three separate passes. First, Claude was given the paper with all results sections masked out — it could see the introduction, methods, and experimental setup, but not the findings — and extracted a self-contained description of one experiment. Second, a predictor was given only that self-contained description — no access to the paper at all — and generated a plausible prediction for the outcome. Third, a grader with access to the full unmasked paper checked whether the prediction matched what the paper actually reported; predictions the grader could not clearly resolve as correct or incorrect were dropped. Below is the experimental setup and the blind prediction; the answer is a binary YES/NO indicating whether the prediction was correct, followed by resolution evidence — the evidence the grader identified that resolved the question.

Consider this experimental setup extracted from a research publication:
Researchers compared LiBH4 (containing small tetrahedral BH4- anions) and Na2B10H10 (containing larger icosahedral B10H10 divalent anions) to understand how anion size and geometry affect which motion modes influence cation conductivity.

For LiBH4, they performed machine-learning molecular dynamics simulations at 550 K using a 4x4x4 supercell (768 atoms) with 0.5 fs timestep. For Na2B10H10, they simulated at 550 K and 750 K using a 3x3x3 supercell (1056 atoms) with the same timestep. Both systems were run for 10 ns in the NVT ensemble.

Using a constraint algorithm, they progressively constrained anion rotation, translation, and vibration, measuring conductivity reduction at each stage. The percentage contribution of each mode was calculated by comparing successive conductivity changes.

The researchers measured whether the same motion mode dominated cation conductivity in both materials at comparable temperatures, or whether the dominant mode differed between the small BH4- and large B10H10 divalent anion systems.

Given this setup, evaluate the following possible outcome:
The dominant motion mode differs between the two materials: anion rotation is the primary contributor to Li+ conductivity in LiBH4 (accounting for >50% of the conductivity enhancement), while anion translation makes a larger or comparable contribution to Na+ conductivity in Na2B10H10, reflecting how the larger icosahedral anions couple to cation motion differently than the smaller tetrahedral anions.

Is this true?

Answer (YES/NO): NO